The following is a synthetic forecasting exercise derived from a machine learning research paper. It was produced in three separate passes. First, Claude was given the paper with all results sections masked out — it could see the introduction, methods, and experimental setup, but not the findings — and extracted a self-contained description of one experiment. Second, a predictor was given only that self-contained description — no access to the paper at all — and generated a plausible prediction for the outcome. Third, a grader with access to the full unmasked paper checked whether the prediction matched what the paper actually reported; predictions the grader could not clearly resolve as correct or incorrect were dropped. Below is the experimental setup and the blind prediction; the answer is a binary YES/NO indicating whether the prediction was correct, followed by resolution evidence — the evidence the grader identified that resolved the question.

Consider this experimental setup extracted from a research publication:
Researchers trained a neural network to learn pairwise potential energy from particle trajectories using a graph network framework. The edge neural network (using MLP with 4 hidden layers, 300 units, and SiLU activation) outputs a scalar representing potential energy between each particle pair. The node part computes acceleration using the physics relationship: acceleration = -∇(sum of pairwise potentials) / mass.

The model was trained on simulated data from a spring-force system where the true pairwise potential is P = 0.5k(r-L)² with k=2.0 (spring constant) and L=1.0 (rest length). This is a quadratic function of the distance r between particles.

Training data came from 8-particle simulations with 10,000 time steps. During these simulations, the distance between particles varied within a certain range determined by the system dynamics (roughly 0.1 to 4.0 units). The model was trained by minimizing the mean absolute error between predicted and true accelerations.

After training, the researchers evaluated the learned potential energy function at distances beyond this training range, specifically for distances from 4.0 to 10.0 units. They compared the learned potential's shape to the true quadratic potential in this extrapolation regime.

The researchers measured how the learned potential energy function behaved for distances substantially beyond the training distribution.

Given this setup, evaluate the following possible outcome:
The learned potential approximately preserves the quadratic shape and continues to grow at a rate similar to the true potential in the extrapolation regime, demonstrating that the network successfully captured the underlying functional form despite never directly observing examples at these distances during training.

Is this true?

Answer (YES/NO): NO